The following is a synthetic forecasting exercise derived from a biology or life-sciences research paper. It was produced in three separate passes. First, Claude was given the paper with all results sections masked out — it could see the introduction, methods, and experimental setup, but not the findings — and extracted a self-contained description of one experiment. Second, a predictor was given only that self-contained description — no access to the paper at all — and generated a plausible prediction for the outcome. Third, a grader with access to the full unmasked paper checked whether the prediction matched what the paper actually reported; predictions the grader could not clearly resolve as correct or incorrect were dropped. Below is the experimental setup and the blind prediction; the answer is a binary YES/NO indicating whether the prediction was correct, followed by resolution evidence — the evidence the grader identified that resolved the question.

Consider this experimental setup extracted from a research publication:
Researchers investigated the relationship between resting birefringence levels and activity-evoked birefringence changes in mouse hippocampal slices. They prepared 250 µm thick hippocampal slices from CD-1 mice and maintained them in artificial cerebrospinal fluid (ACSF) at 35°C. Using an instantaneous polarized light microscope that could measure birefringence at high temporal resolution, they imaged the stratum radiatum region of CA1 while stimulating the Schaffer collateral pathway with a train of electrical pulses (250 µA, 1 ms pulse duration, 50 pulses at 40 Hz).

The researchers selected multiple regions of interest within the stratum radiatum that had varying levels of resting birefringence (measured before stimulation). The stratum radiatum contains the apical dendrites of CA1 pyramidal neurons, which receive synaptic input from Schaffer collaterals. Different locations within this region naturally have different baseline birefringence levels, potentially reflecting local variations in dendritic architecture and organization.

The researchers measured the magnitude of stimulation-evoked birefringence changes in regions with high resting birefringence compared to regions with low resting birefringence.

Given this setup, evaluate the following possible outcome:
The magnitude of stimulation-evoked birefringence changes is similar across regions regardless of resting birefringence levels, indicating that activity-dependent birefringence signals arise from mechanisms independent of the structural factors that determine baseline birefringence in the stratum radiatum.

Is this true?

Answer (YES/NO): NO